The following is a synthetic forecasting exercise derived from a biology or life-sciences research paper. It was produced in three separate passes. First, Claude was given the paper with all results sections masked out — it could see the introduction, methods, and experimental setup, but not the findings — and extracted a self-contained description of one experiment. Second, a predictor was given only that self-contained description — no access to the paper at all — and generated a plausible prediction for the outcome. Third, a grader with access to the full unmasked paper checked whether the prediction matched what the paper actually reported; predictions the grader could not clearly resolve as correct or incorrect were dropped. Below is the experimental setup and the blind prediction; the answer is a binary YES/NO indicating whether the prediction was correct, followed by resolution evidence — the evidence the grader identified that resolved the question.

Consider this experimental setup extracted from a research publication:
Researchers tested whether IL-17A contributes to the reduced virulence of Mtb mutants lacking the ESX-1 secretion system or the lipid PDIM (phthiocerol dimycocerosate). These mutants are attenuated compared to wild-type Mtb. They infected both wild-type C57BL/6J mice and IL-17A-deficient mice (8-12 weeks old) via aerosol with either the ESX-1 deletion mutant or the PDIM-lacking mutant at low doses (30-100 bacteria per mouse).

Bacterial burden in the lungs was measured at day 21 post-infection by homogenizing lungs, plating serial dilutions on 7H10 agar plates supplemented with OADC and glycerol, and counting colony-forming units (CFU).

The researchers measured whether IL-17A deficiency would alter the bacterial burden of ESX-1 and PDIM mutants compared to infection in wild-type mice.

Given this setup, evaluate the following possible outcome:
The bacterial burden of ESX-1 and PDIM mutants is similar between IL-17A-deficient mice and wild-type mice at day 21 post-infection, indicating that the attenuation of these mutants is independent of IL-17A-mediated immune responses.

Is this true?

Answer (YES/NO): NO